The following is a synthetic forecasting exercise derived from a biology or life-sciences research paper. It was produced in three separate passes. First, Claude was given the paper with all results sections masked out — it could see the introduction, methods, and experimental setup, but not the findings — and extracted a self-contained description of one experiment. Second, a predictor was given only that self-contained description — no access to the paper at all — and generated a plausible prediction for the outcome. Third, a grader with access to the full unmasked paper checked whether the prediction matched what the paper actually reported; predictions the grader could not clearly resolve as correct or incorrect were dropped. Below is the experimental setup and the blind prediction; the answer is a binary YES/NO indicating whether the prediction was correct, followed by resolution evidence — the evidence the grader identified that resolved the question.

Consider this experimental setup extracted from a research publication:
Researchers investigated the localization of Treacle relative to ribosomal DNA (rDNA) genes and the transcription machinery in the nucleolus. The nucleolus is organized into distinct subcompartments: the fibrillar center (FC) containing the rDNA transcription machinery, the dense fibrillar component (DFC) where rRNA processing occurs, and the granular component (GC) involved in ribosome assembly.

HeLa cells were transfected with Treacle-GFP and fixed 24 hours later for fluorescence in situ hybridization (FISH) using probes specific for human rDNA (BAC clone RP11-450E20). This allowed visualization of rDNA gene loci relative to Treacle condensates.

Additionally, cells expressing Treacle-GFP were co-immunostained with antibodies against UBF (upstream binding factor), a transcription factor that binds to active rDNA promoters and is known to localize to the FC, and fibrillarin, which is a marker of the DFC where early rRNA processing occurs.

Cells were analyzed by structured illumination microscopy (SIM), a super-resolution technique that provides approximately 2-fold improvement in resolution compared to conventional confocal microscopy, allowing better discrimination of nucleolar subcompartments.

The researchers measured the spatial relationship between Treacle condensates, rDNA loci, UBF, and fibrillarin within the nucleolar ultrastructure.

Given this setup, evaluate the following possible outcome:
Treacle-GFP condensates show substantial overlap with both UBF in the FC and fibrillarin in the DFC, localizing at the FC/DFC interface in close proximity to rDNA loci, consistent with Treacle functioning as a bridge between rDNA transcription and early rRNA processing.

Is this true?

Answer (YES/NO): NO